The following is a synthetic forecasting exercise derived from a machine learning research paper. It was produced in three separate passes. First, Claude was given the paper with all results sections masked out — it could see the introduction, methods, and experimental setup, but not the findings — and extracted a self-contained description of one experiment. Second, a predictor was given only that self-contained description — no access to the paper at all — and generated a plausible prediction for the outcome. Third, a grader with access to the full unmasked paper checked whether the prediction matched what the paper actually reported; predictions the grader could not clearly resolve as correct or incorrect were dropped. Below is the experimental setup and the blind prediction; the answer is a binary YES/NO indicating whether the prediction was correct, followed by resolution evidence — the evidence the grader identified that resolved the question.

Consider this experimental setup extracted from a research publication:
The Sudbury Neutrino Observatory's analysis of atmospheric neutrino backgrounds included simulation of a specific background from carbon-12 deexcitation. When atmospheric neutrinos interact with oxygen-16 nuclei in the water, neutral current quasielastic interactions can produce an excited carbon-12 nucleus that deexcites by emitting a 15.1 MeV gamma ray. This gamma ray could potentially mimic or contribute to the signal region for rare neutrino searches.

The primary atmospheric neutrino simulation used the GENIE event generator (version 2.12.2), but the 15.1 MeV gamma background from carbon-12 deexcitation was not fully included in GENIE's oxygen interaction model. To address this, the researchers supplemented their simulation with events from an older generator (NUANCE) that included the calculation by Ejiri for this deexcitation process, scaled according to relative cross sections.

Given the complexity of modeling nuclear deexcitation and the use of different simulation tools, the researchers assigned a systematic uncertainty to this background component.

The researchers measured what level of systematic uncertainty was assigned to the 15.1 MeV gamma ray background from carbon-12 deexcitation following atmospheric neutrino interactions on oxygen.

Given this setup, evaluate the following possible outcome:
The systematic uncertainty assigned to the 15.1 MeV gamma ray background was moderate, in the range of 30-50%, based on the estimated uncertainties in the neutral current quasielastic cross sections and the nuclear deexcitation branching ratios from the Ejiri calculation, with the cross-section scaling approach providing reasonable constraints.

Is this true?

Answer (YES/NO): NO